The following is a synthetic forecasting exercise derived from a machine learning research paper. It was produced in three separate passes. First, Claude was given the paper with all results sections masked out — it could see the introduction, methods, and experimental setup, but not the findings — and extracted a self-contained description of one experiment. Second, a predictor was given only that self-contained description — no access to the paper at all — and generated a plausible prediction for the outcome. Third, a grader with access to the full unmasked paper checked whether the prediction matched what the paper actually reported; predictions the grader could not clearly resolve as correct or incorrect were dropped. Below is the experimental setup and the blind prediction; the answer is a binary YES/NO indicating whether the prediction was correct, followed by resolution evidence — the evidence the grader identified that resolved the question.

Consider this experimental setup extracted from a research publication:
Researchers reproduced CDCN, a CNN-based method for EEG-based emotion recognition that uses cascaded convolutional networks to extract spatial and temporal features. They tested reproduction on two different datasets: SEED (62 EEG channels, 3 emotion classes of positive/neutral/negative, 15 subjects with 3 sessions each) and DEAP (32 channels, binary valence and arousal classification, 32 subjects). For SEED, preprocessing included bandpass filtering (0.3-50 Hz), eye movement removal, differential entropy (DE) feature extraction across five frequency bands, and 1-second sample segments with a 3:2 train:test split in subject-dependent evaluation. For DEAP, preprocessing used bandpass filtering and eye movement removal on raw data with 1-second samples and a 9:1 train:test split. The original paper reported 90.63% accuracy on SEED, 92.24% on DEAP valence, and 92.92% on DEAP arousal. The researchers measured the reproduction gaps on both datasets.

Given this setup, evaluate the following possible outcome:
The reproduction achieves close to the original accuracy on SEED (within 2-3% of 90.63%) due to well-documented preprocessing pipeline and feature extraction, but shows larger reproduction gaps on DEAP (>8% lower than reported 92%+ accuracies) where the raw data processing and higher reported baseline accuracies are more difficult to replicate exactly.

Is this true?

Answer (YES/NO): NO